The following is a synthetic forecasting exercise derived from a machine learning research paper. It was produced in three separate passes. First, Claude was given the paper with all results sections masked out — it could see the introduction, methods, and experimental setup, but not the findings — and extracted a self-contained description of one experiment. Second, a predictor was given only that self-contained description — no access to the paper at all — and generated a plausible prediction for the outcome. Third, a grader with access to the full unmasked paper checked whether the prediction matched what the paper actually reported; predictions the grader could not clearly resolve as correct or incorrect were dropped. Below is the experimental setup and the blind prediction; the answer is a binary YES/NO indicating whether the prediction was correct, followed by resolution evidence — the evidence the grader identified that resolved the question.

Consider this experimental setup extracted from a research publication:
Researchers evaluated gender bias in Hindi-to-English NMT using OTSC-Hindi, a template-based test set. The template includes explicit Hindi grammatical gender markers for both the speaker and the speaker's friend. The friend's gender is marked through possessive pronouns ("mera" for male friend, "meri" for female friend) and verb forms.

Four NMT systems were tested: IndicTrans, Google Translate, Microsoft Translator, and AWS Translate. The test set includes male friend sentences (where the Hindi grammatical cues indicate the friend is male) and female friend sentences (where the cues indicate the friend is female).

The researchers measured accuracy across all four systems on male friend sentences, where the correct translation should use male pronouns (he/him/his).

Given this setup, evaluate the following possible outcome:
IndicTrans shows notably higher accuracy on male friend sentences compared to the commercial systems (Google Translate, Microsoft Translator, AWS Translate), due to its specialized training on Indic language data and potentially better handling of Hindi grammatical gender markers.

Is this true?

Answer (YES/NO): NO